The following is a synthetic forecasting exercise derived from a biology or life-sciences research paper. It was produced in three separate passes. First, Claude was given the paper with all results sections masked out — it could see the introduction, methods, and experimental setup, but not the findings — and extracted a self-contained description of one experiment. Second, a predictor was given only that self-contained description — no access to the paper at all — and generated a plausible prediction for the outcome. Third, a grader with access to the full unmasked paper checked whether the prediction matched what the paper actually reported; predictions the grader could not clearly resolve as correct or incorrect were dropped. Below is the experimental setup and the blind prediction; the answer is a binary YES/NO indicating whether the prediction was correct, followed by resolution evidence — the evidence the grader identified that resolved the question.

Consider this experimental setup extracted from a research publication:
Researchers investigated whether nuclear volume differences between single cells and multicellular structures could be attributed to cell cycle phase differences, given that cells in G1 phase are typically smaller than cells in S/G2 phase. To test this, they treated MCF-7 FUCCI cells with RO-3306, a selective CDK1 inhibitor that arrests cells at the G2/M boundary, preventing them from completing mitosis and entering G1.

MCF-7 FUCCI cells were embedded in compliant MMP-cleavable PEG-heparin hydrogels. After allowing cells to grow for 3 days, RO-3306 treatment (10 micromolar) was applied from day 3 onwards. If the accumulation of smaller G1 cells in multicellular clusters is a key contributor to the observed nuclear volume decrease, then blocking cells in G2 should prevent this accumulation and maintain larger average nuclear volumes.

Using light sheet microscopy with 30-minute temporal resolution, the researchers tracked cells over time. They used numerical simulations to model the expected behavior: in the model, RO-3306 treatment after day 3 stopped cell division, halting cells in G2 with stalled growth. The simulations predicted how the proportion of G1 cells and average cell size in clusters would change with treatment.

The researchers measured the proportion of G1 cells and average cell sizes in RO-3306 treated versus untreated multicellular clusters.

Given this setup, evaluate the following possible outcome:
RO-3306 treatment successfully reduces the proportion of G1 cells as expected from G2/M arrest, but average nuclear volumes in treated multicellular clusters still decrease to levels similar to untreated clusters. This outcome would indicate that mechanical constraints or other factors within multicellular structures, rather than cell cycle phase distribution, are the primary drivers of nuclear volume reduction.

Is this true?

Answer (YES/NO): NO